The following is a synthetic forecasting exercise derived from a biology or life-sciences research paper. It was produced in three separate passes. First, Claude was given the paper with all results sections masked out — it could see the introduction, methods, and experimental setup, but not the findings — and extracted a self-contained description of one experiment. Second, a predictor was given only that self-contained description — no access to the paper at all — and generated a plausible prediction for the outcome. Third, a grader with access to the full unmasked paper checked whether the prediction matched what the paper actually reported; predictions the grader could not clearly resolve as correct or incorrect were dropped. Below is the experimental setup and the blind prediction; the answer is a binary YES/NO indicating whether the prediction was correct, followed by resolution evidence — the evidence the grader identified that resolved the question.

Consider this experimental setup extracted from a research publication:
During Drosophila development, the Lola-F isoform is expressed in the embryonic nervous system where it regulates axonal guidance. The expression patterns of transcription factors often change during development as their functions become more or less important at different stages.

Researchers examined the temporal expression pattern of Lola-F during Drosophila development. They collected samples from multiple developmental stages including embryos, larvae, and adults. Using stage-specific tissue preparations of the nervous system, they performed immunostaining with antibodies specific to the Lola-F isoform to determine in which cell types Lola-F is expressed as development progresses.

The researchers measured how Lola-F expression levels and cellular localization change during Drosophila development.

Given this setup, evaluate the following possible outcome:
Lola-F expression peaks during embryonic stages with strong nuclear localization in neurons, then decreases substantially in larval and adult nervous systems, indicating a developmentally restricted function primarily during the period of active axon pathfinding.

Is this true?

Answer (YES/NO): YES